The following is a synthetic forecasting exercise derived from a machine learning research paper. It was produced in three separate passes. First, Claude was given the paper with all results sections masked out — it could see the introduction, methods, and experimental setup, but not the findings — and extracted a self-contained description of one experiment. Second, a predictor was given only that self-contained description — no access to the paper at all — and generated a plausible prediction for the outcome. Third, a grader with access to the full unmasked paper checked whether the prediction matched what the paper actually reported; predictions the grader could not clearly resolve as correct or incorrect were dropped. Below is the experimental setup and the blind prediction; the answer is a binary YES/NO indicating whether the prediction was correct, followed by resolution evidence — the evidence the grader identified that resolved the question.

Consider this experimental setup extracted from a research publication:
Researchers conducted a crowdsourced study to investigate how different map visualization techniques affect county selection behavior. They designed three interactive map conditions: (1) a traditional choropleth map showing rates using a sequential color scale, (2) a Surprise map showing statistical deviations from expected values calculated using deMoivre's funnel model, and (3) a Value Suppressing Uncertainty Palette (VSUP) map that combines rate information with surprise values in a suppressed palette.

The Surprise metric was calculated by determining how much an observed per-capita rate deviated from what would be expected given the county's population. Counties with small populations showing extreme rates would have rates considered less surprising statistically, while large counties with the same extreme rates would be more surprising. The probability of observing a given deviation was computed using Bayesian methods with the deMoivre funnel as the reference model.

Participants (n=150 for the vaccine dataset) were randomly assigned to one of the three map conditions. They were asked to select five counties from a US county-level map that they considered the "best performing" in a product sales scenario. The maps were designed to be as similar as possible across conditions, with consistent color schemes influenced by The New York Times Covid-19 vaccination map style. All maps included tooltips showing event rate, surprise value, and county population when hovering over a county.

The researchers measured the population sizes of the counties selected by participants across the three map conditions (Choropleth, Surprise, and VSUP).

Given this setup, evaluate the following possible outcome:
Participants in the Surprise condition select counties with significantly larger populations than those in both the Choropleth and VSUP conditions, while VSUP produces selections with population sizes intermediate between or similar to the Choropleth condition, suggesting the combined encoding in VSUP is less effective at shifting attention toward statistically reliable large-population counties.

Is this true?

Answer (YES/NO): NO